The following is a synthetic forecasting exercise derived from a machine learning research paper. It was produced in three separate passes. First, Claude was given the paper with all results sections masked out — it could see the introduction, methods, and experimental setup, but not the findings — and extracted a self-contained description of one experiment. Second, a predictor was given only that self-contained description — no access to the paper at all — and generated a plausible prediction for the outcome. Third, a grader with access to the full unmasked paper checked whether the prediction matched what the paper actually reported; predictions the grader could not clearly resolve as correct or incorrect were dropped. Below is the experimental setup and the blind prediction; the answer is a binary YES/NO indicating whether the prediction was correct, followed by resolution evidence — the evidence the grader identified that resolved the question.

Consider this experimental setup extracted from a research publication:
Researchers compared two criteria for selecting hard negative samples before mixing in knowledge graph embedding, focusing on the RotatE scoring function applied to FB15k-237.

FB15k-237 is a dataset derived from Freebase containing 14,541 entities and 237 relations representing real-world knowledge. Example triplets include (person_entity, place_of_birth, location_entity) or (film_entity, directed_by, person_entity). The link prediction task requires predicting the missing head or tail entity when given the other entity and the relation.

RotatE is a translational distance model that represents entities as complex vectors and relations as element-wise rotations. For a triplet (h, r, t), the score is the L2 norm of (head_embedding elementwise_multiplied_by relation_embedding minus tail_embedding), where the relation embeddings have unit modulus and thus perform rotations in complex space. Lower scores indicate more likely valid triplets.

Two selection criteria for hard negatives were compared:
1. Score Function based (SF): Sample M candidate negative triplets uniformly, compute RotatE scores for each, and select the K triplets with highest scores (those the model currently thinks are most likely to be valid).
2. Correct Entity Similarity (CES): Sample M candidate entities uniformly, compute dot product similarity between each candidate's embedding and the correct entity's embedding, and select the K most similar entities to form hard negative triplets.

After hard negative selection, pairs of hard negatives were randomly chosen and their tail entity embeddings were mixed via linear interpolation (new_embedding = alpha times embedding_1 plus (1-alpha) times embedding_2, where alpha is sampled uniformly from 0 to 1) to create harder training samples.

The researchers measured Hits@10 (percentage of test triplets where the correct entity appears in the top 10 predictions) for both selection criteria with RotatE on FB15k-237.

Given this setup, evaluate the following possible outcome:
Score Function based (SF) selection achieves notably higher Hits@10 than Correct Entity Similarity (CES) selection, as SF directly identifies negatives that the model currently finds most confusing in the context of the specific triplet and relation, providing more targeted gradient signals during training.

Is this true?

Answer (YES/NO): YES